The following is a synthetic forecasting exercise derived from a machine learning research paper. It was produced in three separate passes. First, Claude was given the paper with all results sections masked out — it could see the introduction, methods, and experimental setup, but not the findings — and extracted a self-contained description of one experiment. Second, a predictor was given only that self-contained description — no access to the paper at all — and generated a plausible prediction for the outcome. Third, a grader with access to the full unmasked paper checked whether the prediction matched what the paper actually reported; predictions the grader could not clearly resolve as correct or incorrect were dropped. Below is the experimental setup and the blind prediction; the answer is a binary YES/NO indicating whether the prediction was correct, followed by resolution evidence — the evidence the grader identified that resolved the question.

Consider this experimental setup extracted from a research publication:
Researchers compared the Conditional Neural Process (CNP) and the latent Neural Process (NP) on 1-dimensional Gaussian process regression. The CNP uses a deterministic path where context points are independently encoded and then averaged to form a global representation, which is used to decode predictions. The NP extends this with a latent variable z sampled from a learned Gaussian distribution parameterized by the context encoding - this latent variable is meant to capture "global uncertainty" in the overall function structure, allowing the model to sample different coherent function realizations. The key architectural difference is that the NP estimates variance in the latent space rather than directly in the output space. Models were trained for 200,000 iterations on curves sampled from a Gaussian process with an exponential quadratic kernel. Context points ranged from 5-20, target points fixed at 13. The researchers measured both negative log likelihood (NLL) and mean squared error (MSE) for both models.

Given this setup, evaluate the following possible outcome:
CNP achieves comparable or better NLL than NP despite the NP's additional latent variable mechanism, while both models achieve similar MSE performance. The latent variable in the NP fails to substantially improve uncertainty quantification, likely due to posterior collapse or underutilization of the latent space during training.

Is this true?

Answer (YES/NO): NO